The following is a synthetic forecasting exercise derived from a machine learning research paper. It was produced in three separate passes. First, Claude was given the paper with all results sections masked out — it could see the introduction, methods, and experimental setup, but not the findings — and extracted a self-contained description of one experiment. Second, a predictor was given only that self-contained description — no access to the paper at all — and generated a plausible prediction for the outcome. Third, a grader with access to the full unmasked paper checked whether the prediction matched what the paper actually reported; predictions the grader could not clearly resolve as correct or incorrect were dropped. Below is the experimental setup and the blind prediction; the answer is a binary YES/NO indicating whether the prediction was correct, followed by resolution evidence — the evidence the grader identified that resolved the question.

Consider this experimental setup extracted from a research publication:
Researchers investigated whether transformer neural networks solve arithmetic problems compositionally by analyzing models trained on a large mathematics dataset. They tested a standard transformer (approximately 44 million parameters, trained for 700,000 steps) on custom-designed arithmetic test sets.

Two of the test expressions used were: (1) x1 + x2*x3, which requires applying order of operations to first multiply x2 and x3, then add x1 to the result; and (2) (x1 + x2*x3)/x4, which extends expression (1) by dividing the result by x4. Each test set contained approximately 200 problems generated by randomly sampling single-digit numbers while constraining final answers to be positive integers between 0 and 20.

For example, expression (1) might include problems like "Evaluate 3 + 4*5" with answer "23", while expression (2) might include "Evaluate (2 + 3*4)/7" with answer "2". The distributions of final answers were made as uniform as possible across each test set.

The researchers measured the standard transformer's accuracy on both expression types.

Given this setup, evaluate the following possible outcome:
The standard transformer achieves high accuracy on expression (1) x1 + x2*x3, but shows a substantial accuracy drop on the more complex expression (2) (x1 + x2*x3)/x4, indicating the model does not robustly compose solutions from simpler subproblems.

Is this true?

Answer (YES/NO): NO